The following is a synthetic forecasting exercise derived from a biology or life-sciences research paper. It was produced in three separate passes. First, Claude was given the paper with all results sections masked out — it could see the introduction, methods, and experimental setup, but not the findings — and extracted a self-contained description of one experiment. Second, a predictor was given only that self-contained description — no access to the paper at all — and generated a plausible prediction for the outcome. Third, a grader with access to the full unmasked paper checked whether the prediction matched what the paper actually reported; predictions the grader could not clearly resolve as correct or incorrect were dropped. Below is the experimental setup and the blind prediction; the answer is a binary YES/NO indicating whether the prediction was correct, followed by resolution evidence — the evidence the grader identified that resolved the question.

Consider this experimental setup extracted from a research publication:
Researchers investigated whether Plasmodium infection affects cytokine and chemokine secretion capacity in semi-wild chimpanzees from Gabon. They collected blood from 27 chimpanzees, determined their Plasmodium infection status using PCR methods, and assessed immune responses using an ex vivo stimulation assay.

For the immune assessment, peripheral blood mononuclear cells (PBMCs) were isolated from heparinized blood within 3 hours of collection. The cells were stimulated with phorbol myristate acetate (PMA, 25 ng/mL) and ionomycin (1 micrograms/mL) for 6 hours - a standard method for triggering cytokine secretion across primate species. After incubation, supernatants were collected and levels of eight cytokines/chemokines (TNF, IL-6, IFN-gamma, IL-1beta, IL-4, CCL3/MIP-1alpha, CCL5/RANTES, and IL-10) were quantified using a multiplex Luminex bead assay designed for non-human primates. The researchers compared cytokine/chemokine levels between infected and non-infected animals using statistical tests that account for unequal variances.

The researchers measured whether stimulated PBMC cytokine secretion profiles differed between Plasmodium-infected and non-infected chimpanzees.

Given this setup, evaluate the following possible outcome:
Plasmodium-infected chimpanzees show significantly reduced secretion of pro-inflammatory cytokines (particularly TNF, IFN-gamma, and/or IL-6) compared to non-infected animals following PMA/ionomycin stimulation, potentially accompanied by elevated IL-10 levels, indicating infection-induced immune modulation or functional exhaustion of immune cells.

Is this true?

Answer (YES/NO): NO